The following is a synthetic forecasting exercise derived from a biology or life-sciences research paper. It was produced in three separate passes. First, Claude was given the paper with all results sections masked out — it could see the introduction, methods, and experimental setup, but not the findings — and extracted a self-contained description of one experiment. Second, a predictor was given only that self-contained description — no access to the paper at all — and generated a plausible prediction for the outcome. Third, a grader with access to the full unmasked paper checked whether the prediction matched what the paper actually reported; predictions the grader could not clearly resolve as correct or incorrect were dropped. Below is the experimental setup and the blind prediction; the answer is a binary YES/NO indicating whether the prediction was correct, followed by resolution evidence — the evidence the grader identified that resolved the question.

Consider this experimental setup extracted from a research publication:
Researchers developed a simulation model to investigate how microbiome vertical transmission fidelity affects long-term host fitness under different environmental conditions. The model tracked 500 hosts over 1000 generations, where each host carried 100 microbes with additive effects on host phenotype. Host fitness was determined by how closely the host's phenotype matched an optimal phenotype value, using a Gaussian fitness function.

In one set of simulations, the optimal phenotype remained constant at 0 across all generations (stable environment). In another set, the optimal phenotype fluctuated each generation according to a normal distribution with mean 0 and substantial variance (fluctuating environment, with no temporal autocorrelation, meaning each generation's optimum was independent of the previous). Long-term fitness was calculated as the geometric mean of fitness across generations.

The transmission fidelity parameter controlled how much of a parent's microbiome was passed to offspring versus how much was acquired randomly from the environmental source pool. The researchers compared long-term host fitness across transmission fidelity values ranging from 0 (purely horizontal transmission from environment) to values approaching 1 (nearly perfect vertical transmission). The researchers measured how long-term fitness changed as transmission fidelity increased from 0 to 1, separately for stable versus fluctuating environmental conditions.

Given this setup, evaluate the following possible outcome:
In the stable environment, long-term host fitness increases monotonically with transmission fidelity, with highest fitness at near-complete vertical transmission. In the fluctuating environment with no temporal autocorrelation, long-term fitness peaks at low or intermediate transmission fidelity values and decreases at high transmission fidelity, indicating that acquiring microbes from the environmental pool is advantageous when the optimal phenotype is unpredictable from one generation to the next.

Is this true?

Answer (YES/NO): YES